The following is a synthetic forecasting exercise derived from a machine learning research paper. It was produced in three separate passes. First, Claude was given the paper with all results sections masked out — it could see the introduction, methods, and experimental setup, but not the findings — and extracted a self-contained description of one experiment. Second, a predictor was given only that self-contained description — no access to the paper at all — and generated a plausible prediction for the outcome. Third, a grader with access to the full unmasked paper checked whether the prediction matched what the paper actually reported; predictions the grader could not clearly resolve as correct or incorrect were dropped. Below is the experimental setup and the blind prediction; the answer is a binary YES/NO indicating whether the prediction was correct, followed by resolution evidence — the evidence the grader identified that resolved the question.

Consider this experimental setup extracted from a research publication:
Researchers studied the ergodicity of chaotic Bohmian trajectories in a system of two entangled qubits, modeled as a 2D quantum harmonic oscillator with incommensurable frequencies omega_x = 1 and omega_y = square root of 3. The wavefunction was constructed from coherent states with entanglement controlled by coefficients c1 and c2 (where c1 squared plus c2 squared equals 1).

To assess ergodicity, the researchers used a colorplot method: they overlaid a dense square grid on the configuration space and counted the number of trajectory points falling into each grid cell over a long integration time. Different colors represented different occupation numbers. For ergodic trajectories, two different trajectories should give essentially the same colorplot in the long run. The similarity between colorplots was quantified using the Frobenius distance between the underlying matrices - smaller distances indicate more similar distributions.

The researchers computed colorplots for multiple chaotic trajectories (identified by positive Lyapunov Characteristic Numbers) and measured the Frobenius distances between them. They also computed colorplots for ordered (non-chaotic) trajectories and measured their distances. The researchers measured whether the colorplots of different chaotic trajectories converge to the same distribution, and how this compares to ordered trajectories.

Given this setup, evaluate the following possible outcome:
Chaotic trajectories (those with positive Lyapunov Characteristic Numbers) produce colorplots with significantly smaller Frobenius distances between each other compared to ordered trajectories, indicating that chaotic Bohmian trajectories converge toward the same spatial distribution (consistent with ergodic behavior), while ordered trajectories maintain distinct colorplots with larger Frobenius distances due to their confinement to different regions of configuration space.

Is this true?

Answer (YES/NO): YES